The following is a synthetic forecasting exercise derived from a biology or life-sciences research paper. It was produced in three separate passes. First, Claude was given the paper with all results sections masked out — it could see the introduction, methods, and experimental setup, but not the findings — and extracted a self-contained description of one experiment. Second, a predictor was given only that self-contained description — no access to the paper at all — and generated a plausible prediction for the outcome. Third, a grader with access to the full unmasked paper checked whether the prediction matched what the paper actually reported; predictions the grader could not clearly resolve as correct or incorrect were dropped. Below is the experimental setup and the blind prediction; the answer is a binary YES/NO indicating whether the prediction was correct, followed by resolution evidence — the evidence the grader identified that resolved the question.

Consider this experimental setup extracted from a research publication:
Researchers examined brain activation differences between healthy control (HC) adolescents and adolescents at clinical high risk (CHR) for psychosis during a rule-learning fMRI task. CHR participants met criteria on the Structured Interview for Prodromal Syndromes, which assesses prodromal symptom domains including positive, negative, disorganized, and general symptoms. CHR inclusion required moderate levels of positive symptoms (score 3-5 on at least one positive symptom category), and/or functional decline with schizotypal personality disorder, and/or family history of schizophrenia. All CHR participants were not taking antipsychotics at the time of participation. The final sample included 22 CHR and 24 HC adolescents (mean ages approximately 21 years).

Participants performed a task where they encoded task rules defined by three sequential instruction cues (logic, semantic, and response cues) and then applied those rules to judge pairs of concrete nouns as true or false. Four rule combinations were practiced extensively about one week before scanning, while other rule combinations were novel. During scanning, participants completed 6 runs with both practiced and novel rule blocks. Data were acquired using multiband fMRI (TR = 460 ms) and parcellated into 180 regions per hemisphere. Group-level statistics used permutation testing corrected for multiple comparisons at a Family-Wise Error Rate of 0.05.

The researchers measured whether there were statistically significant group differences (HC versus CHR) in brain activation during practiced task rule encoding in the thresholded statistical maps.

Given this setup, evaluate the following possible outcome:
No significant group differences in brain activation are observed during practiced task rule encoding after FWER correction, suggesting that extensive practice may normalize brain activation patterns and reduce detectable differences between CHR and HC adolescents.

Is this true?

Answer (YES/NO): NO